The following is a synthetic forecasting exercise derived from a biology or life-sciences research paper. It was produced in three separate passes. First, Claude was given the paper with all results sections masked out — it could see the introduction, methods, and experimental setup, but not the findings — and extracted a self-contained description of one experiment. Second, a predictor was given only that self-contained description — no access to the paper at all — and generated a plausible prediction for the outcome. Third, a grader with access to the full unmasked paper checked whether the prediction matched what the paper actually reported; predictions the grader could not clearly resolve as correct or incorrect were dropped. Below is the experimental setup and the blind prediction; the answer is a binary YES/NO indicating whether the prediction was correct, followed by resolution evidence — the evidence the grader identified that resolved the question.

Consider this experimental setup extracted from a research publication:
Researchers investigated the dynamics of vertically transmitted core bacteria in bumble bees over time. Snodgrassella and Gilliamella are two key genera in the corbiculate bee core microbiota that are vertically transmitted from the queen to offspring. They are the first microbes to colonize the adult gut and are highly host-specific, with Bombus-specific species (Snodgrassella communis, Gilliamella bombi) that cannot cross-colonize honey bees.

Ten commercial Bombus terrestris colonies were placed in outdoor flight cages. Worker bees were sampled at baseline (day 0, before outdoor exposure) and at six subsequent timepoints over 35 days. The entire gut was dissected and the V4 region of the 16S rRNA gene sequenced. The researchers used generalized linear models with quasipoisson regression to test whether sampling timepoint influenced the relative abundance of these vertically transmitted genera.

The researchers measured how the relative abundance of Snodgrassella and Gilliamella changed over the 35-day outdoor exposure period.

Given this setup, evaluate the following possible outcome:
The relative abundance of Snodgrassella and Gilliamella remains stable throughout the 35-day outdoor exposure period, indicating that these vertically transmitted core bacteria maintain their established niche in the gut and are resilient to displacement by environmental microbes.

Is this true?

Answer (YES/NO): NO